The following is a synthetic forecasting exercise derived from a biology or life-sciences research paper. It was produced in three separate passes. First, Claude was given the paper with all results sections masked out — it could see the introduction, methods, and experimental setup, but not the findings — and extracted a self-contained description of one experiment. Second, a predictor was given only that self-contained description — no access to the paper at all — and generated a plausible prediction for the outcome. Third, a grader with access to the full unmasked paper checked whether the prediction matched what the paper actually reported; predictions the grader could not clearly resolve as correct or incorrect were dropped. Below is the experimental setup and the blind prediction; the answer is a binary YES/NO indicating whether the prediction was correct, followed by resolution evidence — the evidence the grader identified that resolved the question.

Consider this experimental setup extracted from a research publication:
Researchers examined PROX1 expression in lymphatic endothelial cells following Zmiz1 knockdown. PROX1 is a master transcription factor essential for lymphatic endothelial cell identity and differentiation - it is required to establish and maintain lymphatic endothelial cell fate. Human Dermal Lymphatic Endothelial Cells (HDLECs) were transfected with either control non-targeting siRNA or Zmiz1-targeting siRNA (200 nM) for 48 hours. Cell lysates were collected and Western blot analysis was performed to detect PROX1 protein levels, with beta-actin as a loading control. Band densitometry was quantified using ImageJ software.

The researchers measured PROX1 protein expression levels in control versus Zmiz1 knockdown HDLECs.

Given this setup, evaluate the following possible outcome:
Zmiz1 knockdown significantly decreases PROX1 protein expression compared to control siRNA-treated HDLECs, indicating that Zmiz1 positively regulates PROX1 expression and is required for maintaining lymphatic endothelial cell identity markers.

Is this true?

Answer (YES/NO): YES